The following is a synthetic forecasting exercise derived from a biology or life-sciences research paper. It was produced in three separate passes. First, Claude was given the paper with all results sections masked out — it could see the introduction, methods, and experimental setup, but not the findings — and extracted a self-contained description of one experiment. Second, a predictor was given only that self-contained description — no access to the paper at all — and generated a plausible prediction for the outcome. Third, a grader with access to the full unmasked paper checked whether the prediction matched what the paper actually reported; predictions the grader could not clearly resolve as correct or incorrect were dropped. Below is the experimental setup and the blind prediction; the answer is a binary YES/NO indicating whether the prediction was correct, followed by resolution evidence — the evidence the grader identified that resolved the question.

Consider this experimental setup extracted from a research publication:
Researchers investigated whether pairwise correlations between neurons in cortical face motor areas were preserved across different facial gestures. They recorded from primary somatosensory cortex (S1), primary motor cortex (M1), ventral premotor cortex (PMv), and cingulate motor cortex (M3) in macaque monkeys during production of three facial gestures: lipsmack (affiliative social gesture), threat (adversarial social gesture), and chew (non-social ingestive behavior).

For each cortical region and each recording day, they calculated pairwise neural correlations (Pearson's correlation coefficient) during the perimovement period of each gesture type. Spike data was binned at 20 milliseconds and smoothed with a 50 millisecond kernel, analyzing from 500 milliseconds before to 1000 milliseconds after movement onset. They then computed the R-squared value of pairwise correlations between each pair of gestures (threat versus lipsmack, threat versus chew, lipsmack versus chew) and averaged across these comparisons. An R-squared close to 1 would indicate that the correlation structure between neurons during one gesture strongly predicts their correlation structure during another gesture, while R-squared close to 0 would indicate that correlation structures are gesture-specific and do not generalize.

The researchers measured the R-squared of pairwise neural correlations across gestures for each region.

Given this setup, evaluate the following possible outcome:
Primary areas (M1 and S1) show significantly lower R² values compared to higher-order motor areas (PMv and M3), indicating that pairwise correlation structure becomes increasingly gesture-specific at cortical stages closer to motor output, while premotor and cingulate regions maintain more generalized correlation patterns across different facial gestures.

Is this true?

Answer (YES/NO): NO